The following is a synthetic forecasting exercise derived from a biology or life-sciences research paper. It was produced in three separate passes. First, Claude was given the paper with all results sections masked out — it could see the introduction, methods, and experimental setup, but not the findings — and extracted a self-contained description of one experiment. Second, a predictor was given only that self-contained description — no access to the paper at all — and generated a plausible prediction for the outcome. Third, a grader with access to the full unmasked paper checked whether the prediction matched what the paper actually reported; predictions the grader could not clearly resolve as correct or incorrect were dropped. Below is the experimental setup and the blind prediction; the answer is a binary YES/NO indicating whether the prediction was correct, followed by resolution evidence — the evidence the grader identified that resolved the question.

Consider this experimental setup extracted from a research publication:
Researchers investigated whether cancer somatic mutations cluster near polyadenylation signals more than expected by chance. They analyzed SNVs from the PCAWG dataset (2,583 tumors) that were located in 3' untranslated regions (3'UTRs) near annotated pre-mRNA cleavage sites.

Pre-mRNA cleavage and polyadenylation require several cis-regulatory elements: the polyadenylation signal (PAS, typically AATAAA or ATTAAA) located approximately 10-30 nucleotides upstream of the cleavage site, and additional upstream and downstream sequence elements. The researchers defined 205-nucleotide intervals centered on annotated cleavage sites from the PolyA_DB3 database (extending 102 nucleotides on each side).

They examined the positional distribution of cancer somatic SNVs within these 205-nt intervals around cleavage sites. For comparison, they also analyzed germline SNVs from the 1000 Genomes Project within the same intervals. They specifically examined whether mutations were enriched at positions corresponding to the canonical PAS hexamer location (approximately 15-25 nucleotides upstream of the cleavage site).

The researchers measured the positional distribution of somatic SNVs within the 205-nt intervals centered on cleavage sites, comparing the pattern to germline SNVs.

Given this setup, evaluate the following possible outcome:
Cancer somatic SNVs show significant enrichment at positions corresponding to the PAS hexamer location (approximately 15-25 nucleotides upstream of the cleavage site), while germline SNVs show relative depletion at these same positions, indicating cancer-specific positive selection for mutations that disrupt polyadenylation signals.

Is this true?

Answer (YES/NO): YES